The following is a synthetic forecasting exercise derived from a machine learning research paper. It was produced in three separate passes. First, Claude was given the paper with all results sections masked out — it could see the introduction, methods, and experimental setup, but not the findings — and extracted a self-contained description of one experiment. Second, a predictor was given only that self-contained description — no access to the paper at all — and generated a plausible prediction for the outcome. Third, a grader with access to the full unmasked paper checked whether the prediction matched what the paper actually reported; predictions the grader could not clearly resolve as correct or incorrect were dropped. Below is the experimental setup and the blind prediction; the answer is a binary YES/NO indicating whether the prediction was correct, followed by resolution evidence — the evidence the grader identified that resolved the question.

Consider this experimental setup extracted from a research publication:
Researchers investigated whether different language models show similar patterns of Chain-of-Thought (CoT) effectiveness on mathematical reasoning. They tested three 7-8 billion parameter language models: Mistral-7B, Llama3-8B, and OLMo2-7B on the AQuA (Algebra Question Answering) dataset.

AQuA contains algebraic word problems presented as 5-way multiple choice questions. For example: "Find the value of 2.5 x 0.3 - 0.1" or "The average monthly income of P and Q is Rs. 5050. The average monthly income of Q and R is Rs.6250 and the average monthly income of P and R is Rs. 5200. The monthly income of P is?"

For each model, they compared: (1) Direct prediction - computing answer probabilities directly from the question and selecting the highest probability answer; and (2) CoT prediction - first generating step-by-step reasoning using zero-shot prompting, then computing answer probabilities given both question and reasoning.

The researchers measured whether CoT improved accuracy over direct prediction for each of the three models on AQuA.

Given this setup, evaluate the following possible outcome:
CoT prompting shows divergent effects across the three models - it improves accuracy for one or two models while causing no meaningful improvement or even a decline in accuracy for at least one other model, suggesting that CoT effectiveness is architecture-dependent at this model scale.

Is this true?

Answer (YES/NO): NO